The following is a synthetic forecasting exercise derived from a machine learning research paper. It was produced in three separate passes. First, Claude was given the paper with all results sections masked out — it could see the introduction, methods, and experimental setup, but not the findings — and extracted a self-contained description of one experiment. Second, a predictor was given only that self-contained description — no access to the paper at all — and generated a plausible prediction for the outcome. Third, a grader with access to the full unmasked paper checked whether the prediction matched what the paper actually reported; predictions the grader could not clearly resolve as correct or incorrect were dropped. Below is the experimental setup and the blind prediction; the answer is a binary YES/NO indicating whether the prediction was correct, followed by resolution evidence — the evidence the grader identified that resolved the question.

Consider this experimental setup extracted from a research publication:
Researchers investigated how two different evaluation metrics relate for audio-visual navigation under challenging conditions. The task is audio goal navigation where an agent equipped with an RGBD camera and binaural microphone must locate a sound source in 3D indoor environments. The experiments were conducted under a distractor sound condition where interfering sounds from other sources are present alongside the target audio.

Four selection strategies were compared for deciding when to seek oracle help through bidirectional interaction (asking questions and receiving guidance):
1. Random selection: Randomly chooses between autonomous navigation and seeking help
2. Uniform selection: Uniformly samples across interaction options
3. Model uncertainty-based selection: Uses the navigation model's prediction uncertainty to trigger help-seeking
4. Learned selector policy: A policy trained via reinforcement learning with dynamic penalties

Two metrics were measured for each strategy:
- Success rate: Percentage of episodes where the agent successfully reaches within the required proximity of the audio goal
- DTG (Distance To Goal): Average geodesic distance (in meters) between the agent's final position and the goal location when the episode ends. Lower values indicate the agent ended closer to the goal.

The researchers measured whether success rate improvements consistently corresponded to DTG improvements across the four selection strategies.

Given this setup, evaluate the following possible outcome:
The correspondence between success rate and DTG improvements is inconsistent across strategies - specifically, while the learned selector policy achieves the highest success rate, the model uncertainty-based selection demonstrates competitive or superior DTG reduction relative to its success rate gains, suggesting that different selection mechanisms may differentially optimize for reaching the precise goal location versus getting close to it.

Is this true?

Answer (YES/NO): YES